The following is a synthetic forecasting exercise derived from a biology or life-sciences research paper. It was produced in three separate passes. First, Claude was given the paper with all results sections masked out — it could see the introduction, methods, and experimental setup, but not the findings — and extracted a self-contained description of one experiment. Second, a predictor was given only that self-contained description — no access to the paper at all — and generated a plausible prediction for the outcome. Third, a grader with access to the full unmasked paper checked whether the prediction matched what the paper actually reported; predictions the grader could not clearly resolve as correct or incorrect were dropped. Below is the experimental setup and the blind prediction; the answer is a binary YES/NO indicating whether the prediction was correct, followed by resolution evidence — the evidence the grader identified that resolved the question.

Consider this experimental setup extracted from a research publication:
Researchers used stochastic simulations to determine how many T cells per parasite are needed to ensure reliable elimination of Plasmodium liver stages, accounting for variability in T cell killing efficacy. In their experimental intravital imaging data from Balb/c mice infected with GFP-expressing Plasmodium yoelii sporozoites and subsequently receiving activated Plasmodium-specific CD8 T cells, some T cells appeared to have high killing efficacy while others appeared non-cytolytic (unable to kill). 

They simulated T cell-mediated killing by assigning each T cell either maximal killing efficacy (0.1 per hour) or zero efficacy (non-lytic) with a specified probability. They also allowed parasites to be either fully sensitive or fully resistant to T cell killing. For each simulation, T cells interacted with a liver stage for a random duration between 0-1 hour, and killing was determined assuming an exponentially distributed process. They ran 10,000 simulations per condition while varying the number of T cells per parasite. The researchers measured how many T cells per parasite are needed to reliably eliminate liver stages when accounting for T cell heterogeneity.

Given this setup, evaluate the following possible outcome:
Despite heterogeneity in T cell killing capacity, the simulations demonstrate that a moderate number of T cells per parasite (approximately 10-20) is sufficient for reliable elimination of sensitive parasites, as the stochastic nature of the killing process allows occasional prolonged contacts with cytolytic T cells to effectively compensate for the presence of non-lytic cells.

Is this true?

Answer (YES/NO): NO